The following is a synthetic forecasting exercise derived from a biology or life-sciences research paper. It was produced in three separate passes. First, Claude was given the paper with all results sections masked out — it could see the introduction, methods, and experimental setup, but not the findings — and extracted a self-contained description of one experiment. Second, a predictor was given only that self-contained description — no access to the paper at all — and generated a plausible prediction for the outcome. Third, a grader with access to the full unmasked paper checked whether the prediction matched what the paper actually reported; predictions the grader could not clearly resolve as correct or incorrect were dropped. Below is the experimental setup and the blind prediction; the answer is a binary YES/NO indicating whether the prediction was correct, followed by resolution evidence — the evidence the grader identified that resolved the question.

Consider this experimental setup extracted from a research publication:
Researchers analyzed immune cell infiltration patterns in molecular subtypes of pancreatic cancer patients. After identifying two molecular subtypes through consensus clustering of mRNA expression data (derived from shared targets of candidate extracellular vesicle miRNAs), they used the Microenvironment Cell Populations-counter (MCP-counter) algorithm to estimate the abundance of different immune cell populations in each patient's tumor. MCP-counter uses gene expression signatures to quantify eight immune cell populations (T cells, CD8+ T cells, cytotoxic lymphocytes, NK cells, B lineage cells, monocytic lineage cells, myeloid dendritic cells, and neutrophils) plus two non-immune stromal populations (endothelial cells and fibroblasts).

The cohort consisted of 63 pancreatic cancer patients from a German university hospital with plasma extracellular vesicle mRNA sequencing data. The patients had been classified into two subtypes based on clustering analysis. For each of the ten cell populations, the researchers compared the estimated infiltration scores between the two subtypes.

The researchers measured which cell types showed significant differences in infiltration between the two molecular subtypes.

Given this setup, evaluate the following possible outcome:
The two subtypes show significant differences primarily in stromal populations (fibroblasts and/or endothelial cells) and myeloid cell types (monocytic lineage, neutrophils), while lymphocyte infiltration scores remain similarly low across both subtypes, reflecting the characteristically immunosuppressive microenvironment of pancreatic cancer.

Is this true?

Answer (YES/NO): NO